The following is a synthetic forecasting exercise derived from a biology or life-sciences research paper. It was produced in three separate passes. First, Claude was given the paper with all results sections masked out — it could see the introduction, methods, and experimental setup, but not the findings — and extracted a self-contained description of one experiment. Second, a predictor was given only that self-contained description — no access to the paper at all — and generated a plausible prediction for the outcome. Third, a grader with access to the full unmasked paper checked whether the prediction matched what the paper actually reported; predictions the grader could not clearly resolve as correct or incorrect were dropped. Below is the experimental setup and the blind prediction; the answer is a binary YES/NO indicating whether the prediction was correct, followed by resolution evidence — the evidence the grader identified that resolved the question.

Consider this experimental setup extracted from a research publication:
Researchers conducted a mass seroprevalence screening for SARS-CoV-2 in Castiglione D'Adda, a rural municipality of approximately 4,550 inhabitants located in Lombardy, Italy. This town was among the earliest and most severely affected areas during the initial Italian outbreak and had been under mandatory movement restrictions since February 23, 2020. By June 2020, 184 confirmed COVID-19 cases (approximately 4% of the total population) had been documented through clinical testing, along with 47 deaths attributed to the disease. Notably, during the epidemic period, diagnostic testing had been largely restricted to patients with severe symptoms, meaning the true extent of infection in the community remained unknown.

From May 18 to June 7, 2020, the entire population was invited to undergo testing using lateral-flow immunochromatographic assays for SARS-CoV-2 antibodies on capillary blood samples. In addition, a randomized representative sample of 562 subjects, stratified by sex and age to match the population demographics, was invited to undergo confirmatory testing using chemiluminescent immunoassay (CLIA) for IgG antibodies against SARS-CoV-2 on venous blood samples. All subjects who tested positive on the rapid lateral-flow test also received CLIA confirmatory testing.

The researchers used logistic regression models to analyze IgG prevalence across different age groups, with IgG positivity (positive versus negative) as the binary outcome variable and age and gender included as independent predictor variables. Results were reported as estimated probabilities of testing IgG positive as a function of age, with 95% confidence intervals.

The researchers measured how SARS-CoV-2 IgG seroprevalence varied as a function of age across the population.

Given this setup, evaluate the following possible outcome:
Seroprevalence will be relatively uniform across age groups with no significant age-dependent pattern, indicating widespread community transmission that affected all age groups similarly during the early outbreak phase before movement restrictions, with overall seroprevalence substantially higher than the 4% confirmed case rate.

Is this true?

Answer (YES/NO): NO